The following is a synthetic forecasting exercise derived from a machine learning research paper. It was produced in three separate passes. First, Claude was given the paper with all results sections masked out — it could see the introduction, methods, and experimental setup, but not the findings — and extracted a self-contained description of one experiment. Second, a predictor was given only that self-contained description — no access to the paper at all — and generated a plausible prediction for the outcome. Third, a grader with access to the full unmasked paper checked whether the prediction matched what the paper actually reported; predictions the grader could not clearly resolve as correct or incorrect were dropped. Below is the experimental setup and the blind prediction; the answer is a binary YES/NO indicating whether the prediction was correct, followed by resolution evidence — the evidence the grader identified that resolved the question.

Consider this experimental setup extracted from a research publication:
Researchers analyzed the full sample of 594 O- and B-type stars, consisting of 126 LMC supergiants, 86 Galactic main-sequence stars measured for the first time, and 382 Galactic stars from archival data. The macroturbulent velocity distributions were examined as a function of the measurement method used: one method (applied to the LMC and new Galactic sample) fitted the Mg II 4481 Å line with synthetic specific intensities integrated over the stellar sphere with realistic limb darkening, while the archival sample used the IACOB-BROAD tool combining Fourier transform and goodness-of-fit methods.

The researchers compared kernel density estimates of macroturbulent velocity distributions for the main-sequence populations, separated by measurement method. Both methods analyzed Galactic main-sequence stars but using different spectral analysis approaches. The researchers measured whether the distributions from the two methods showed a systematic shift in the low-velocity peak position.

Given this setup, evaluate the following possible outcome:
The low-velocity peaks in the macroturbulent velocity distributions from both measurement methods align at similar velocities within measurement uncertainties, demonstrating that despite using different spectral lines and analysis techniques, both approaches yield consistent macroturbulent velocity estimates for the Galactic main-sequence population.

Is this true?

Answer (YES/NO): NO